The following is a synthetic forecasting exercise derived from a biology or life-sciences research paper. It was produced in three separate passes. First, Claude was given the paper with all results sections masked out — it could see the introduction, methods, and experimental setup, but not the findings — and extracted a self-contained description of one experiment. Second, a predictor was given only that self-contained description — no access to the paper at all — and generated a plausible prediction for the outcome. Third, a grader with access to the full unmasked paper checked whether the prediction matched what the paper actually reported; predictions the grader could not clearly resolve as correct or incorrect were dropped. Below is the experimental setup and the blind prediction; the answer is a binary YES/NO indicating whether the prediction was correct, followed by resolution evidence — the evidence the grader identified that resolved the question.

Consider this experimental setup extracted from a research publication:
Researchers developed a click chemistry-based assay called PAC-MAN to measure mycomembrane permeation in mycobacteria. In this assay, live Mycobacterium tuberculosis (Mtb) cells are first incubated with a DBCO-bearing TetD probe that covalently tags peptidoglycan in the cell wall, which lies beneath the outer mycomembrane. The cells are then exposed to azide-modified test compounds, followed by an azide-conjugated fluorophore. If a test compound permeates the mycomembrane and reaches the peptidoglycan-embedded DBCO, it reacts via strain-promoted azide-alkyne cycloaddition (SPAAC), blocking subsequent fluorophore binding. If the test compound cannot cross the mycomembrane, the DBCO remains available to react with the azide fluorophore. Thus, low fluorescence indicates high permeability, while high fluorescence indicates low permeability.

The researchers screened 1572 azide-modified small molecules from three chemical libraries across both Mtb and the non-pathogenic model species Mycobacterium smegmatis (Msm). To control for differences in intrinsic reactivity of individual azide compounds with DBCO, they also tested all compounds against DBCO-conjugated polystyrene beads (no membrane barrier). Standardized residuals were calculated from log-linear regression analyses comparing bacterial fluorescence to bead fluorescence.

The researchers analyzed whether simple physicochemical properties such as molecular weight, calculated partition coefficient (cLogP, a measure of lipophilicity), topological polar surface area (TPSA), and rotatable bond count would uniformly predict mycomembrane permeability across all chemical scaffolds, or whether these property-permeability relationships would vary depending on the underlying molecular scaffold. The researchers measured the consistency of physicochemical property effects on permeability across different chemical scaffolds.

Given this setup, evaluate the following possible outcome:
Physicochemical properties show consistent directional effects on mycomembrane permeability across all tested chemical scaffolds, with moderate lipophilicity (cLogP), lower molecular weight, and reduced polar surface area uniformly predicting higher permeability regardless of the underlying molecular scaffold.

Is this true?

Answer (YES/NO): NO